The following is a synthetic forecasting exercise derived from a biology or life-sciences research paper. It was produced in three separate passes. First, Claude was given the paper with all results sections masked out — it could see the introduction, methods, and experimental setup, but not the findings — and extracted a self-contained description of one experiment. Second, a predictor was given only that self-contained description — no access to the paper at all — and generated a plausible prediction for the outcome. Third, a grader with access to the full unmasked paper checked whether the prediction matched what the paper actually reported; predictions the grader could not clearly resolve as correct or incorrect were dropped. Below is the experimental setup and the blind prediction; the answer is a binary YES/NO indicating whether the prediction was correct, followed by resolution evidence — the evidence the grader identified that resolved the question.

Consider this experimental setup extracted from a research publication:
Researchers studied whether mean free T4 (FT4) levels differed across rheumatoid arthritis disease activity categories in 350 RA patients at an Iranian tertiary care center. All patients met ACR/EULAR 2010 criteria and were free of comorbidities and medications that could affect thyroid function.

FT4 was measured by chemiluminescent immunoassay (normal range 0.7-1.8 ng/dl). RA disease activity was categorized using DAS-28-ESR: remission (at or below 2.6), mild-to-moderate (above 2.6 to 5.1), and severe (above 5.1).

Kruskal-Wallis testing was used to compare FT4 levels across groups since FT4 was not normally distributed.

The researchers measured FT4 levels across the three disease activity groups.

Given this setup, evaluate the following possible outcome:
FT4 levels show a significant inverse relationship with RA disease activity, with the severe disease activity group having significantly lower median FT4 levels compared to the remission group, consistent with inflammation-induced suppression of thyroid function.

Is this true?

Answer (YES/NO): NO